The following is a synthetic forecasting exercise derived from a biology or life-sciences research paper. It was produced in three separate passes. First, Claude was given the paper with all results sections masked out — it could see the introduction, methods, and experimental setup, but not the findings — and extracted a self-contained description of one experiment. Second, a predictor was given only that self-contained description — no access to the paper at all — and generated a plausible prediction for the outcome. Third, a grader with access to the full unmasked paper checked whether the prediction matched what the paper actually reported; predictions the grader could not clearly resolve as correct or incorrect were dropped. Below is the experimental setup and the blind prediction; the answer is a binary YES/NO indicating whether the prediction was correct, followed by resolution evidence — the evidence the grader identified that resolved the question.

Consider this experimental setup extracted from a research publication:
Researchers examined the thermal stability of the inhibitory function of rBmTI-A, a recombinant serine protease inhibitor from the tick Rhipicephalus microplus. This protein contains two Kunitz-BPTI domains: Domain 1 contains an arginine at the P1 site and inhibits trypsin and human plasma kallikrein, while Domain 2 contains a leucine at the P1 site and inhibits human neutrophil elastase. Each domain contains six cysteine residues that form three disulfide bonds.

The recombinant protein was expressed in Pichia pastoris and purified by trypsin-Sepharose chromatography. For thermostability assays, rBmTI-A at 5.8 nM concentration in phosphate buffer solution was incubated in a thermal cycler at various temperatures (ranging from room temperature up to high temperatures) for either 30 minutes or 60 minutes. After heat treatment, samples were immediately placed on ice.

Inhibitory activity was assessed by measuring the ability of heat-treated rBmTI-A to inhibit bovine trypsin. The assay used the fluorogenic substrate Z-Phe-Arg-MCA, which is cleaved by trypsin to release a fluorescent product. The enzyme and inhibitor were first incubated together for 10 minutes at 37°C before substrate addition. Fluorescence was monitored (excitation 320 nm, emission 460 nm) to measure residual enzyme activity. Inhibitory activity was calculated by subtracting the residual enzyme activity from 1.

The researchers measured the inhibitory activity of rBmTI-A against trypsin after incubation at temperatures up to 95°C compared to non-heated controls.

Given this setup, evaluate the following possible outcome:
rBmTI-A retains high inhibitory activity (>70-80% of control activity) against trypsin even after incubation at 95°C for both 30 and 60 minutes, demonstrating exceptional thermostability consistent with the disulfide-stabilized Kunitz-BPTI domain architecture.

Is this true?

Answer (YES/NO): NO